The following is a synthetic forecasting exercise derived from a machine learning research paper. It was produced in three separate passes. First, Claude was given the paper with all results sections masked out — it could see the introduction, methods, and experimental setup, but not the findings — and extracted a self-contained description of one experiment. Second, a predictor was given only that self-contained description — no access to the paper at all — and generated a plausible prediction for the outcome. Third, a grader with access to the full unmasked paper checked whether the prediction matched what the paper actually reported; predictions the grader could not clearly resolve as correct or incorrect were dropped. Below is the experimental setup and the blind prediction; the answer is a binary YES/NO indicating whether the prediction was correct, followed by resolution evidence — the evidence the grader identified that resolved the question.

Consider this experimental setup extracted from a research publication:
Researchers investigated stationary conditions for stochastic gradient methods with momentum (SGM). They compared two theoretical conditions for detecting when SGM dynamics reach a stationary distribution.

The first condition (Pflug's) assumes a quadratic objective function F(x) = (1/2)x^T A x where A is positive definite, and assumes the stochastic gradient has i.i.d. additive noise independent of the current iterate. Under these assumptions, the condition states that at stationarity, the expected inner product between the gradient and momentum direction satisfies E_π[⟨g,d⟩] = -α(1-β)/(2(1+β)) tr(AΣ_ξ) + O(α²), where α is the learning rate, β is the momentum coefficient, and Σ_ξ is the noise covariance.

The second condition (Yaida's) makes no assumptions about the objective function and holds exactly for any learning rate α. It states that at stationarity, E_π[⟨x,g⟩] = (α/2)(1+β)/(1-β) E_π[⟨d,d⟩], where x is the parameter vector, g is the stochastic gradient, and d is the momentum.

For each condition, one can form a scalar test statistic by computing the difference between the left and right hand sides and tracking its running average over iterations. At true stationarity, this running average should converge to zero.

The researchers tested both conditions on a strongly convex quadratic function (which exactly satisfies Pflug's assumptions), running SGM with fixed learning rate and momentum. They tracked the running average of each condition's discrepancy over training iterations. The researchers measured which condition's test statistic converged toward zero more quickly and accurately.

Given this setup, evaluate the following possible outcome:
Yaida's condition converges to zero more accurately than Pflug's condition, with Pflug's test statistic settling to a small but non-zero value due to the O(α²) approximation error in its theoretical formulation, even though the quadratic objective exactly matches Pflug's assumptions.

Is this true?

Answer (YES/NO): NO